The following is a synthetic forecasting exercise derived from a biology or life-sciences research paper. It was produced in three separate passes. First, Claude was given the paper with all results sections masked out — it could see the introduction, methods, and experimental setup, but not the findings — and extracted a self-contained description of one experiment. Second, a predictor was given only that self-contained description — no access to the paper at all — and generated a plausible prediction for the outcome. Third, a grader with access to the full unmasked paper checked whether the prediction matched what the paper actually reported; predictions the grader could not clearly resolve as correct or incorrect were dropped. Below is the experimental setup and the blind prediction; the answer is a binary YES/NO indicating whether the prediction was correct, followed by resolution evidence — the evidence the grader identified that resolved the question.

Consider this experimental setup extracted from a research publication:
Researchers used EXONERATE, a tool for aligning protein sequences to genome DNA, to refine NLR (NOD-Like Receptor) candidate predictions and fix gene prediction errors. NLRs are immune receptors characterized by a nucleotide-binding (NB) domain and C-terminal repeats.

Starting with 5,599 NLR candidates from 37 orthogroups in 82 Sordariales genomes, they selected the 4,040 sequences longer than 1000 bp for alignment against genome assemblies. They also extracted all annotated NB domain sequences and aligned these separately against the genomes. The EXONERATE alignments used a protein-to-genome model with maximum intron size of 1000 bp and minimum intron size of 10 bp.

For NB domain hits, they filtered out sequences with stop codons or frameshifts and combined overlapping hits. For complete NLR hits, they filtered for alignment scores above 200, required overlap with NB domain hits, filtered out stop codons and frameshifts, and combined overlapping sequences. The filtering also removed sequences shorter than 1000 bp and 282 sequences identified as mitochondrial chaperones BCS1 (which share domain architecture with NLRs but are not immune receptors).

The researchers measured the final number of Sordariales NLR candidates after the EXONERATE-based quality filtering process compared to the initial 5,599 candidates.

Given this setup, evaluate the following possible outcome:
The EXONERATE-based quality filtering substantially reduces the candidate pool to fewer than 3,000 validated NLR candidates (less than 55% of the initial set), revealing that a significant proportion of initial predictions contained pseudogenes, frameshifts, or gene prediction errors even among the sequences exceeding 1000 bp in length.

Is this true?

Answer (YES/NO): NO